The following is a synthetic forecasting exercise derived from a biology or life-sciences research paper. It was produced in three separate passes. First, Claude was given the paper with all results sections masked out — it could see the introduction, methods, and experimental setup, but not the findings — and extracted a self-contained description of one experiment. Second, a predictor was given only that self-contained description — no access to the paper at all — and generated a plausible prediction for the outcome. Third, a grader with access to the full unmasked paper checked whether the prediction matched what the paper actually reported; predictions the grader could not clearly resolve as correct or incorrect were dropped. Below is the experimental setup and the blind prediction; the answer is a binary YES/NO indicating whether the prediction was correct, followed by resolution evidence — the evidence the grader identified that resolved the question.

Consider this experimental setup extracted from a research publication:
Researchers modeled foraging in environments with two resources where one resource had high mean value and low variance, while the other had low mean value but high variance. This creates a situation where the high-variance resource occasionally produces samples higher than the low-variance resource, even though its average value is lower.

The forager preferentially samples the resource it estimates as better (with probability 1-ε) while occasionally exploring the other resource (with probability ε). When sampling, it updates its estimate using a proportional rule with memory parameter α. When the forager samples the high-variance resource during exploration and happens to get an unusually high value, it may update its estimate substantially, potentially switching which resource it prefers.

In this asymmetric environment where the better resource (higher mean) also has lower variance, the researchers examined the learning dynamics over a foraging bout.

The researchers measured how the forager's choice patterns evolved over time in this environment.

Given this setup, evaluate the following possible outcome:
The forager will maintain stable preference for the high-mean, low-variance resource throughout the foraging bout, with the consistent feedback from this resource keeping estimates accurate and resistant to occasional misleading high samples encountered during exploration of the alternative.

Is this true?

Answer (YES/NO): NO